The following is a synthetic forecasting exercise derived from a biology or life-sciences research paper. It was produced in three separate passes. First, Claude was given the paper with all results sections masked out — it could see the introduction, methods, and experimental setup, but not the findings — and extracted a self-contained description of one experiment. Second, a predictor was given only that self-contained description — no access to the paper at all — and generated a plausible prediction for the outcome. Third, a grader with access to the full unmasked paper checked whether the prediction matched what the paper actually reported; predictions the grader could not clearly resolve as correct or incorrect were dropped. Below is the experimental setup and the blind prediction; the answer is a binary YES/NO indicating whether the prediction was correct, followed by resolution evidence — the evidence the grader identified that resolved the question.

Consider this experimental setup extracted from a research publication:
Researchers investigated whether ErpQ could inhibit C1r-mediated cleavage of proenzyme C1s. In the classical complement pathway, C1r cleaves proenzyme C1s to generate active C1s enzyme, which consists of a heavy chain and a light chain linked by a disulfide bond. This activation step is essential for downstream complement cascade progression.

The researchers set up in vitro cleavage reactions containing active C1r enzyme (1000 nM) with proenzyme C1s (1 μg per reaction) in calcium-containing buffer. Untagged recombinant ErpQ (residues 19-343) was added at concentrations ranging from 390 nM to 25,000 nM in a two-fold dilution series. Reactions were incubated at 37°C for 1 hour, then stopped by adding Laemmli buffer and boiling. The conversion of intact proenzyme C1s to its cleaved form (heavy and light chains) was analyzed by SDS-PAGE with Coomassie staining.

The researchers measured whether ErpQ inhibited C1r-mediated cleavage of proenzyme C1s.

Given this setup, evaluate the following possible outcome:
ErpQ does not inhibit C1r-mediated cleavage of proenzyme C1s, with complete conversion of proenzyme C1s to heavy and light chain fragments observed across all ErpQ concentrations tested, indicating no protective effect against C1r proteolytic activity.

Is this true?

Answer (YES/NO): YES